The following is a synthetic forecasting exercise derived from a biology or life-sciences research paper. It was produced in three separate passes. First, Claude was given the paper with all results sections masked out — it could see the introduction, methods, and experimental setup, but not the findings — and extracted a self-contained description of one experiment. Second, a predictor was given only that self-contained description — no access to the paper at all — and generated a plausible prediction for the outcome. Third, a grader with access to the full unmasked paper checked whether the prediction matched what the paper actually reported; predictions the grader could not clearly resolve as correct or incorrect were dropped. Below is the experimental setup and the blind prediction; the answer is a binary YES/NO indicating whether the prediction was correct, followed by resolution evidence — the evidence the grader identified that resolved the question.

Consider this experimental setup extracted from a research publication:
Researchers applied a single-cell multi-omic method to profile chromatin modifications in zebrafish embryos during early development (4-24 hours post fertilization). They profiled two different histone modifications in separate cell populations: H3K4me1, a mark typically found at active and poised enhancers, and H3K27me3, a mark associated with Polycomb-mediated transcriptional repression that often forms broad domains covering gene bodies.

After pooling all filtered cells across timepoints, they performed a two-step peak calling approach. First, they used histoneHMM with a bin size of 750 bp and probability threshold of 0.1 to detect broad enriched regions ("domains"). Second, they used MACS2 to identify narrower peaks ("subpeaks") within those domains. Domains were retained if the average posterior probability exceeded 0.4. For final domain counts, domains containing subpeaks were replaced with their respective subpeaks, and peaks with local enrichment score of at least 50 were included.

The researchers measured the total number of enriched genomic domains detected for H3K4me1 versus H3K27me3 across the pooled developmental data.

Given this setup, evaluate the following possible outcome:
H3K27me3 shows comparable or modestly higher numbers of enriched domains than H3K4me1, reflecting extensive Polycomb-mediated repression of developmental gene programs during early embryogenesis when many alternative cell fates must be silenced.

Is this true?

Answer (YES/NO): NO